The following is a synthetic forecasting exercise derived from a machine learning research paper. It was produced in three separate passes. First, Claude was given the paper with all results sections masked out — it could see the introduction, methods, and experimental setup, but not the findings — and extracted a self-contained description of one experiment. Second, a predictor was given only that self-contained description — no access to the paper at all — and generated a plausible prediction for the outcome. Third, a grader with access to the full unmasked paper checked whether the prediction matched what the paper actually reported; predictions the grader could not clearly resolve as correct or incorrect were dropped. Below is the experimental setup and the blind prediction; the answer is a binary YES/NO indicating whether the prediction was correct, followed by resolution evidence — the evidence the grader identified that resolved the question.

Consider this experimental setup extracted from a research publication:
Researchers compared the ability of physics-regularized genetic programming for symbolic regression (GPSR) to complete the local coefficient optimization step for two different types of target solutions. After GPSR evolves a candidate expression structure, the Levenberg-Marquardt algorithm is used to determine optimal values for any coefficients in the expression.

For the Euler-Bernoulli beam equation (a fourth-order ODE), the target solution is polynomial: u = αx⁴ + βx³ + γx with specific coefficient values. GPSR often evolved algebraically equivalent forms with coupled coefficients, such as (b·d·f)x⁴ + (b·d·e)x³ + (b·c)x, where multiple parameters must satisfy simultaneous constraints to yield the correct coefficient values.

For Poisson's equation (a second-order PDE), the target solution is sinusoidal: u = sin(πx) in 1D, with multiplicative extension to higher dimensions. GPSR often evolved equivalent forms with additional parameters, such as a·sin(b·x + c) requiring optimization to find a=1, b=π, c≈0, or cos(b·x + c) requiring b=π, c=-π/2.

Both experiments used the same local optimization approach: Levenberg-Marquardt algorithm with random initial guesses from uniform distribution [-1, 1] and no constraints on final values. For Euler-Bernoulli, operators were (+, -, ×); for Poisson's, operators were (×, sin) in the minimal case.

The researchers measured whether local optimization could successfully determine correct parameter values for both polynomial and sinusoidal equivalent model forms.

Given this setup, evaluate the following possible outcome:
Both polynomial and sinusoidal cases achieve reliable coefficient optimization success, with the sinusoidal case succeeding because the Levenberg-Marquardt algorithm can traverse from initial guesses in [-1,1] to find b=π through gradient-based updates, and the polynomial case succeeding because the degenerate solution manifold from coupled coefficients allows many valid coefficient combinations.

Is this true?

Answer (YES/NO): NO